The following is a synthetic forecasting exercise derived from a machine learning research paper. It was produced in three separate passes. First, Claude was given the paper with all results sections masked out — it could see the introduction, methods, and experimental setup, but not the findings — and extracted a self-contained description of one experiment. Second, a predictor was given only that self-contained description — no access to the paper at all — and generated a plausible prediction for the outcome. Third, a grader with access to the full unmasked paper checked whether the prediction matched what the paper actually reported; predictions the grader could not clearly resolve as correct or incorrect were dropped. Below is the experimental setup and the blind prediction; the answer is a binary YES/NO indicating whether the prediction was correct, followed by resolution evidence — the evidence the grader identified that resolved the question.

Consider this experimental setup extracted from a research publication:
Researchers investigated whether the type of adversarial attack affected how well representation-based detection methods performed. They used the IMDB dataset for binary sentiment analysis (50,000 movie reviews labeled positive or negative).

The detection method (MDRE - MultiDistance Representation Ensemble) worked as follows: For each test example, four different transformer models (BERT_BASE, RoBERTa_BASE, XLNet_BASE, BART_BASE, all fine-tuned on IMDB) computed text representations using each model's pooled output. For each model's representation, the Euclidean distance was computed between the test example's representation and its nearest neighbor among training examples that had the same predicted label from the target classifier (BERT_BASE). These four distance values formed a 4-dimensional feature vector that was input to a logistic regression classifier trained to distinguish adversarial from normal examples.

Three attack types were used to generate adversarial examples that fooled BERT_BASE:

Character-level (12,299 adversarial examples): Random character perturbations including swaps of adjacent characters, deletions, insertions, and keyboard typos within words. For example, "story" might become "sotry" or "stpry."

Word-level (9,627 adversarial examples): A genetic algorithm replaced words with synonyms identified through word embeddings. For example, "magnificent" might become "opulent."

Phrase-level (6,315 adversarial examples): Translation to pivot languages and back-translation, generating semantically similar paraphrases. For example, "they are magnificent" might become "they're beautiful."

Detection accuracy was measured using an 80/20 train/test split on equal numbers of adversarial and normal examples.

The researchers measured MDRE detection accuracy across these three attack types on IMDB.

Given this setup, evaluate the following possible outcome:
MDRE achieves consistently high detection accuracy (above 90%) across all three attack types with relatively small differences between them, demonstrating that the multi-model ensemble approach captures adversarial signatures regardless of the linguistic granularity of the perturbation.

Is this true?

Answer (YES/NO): NO